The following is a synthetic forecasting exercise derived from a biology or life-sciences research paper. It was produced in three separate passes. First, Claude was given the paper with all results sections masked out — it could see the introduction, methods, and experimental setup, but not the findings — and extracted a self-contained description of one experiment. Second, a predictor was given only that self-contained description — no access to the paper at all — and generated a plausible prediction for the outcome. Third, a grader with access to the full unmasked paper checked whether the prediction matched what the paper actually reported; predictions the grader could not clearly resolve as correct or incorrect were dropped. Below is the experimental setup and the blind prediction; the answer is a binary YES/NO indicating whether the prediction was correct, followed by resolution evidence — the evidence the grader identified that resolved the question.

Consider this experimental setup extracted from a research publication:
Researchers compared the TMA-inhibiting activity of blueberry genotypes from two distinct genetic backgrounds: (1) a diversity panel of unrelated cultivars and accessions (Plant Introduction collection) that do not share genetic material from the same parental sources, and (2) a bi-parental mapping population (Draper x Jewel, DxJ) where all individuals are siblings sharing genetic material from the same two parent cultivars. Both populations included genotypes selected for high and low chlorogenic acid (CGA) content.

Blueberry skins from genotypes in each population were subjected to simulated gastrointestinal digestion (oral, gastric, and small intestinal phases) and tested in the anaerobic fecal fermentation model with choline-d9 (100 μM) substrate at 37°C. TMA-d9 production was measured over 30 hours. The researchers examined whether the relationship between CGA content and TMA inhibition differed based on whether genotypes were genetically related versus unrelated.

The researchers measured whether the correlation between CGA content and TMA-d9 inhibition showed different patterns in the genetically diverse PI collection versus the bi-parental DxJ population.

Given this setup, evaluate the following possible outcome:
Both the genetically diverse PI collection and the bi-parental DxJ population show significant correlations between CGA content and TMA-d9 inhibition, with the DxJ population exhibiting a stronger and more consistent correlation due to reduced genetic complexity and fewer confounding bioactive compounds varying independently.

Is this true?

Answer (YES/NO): NO